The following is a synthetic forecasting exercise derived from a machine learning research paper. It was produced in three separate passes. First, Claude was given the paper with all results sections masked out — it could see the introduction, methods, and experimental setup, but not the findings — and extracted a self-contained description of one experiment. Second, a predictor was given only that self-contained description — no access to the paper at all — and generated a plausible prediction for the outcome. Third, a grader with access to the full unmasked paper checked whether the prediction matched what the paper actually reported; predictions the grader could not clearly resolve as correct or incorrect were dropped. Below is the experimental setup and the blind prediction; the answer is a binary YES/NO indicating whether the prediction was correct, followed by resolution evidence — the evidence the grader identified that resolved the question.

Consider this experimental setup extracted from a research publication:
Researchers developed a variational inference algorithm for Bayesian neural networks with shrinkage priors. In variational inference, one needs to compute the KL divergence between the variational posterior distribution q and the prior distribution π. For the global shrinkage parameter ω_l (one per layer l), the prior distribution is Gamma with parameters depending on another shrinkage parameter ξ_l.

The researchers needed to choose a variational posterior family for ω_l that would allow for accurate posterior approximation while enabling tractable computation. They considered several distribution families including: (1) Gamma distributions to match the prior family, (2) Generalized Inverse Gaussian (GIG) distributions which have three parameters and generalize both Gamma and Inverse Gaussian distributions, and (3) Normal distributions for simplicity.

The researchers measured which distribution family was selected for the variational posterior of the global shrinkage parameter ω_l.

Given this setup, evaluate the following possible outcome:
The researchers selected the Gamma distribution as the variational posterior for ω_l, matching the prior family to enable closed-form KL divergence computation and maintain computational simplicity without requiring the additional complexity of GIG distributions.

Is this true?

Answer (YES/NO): NO